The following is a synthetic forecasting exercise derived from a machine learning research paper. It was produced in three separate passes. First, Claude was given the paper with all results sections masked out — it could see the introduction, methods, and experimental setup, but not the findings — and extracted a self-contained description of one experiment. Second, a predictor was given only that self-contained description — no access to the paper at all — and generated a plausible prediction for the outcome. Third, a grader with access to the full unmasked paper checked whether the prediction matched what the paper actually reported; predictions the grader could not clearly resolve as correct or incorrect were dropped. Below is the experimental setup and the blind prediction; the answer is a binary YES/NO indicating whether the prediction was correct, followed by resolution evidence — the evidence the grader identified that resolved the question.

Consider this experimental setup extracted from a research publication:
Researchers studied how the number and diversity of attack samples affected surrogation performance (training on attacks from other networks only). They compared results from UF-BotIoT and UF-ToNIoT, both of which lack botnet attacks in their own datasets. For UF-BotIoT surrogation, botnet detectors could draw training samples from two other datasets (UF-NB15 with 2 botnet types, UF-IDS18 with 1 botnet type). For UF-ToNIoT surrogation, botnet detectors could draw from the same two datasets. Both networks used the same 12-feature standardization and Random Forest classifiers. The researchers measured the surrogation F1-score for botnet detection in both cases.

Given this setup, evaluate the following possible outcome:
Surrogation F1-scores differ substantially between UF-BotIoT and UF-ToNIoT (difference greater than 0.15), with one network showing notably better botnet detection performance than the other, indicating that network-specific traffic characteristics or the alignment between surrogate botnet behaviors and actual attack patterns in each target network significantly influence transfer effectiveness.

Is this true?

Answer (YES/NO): NO